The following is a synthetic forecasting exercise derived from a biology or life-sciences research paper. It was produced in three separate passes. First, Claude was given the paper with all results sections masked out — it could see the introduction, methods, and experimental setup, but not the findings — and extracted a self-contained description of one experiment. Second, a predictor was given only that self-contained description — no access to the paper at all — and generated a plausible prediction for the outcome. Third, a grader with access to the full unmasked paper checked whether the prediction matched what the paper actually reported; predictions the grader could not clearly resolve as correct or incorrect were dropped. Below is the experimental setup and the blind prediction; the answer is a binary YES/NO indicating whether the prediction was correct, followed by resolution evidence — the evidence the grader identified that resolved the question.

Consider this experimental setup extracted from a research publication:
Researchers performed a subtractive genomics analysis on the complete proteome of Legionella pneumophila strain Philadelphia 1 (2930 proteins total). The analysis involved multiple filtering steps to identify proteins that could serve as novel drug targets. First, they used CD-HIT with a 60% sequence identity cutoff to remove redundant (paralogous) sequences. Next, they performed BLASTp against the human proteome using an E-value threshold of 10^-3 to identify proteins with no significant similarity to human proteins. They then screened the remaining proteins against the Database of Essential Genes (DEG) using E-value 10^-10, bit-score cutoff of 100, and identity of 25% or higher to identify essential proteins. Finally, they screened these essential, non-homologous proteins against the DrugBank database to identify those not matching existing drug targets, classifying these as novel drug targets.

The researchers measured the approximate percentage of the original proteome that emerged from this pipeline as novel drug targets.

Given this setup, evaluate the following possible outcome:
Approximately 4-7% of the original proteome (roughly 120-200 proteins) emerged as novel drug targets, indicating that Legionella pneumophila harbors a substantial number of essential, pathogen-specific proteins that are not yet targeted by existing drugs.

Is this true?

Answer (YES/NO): NO